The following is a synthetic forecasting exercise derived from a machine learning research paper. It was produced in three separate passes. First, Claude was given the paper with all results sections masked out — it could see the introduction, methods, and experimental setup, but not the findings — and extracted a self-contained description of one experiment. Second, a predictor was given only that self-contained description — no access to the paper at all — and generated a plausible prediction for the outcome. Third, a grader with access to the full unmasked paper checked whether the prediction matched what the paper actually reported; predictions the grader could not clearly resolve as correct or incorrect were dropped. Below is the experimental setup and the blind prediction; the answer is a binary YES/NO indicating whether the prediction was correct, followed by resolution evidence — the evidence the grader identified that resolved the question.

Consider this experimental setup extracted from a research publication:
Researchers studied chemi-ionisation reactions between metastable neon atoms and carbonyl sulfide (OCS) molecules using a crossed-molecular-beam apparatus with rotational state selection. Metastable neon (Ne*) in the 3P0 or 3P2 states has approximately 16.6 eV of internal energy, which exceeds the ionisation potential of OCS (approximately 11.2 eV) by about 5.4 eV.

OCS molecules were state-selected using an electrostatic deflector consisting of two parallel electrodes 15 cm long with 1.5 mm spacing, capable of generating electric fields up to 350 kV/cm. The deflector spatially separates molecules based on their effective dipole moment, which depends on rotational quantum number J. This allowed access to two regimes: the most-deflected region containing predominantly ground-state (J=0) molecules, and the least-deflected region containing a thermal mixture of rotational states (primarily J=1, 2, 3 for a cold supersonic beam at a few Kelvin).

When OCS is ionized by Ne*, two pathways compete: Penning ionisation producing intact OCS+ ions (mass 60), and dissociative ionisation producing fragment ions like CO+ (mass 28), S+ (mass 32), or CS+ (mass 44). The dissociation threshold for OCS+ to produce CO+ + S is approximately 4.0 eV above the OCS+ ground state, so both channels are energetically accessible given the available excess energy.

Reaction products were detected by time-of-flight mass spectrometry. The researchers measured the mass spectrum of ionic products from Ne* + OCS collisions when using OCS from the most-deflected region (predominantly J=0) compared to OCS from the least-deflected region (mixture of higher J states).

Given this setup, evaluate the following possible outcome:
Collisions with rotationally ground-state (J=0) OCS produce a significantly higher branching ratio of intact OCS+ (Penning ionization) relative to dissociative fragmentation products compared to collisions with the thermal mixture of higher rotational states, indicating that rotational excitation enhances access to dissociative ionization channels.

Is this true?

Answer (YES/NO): NO